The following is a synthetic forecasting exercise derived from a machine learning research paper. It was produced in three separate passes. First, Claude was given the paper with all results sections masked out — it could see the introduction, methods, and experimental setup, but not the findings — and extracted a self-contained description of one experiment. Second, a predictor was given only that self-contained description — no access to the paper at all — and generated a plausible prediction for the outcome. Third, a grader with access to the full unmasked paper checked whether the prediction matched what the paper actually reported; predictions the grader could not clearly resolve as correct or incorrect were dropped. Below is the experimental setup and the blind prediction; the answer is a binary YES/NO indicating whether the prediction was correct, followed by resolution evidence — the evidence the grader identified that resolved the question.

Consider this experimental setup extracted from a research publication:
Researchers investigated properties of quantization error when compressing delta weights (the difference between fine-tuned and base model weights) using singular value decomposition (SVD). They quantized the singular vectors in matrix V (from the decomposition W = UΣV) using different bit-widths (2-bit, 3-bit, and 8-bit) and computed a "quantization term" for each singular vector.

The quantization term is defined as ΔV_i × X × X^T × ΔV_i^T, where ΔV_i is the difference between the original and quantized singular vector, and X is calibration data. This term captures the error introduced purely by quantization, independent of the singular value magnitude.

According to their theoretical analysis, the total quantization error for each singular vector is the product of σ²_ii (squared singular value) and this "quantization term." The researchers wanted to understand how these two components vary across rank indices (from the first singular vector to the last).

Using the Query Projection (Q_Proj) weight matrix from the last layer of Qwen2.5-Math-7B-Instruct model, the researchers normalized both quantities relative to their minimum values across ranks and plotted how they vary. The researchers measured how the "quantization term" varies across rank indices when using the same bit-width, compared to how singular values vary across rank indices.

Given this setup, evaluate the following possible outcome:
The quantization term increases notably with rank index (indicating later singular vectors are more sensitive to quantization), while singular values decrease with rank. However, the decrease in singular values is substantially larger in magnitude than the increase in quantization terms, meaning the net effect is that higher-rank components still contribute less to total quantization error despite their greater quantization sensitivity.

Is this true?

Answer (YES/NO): NO